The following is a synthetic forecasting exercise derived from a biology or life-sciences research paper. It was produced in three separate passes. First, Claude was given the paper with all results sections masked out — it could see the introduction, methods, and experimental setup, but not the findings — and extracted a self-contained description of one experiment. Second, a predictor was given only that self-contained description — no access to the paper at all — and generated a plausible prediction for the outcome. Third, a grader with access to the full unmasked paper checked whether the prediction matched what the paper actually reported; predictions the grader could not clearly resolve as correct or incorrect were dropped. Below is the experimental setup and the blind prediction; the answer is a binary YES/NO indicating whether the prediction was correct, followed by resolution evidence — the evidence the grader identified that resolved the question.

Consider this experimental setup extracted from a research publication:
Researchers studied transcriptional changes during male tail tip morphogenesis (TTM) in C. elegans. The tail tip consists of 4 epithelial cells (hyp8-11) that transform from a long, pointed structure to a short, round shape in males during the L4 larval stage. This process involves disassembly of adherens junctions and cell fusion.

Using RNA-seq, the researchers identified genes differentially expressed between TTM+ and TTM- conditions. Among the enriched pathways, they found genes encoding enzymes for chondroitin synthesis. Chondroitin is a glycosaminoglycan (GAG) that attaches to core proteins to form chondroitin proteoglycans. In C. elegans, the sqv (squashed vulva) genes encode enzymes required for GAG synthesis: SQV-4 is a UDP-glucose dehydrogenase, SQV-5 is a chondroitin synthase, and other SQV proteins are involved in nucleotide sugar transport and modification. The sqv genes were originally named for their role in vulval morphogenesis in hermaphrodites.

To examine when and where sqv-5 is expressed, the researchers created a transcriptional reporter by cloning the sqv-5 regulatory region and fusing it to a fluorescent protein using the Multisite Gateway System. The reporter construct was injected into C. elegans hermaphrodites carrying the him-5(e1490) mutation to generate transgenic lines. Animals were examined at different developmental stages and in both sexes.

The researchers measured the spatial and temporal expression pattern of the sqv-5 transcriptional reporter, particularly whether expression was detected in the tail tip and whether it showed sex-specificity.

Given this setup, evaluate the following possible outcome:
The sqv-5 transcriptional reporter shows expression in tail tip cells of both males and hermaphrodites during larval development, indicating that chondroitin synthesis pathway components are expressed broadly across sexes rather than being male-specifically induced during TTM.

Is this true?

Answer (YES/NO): YES